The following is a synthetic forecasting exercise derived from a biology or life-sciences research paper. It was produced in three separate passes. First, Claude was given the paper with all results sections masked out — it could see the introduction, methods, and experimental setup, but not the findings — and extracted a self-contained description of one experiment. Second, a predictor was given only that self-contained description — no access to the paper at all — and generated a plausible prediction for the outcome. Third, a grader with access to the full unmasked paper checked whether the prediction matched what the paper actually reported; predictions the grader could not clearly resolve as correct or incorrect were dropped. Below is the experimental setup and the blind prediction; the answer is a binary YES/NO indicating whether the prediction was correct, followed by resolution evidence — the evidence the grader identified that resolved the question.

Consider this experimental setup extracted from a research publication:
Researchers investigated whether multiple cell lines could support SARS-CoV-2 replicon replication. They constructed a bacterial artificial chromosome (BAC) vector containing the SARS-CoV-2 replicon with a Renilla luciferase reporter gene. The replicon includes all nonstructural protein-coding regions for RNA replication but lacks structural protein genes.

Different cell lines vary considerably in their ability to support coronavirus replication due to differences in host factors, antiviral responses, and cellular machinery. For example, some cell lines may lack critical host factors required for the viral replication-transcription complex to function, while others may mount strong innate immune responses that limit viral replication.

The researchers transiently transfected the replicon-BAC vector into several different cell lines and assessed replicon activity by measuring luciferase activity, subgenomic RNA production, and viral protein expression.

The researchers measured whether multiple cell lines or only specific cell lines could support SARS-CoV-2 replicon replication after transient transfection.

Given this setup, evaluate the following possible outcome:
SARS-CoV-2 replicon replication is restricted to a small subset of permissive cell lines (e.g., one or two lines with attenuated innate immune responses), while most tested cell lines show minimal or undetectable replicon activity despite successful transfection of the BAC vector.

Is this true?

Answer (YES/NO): NO